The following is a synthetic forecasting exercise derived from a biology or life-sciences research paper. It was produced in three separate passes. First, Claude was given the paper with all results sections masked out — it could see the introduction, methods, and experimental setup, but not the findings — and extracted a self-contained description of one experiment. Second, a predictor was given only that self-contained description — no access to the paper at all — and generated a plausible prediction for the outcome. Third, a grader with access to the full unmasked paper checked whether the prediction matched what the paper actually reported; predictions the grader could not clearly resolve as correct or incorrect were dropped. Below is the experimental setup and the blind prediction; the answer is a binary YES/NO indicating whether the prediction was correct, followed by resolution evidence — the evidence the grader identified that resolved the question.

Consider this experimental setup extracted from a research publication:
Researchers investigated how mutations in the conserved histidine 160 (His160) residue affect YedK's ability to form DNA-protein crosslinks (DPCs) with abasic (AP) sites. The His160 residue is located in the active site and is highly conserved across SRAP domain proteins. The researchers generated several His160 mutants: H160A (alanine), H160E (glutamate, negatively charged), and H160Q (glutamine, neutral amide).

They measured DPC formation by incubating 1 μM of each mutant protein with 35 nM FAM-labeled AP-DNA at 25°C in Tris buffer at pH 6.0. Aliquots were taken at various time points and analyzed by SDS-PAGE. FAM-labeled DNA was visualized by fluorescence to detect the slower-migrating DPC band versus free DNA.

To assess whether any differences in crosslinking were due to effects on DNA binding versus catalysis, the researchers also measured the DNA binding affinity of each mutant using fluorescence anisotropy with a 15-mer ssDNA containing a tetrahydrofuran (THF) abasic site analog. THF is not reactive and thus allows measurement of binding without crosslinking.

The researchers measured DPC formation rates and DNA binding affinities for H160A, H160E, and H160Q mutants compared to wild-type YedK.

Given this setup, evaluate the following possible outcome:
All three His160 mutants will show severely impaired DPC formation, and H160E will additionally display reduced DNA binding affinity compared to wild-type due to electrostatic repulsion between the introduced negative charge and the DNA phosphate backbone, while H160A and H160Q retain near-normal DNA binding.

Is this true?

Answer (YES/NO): NO